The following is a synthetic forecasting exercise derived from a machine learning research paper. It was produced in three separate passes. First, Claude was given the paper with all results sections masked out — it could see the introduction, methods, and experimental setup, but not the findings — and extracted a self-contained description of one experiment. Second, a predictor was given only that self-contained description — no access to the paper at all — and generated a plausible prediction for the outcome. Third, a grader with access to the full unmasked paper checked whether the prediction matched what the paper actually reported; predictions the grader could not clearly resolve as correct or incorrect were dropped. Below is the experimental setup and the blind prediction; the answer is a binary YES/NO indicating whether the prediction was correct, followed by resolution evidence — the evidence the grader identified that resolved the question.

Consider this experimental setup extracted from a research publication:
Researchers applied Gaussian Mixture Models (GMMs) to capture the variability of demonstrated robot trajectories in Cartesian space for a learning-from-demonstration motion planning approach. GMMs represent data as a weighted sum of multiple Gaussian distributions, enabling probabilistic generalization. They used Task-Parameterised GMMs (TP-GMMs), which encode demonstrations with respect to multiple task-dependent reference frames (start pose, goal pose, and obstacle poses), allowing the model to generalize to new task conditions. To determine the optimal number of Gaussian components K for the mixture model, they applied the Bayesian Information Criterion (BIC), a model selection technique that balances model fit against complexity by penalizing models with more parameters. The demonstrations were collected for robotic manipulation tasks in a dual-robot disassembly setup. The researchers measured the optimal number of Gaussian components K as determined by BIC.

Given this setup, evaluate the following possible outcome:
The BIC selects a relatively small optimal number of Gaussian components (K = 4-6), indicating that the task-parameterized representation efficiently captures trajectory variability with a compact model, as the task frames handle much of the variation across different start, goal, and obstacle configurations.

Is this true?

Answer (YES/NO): YES